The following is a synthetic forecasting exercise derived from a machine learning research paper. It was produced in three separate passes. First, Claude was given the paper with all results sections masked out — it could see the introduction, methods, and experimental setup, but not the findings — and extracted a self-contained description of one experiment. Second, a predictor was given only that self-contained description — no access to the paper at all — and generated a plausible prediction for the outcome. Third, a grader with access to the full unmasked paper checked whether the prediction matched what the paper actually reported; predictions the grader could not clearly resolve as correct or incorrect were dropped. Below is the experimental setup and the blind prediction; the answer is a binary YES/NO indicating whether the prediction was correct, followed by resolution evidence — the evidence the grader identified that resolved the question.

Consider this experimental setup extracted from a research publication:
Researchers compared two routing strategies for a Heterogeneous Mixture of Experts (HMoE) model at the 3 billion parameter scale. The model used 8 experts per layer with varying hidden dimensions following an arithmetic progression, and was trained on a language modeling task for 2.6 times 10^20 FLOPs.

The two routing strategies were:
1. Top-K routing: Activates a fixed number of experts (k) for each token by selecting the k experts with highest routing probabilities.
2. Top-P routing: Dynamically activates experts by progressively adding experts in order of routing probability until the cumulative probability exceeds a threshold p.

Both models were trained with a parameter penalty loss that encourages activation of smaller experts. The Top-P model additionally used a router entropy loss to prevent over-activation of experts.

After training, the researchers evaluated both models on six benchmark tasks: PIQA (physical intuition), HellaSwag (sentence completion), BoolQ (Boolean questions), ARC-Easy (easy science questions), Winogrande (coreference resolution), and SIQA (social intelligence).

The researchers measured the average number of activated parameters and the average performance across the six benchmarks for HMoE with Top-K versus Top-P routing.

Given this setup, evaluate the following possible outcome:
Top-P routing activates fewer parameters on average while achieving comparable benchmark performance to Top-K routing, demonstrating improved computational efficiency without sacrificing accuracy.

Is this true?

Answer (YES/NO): NO